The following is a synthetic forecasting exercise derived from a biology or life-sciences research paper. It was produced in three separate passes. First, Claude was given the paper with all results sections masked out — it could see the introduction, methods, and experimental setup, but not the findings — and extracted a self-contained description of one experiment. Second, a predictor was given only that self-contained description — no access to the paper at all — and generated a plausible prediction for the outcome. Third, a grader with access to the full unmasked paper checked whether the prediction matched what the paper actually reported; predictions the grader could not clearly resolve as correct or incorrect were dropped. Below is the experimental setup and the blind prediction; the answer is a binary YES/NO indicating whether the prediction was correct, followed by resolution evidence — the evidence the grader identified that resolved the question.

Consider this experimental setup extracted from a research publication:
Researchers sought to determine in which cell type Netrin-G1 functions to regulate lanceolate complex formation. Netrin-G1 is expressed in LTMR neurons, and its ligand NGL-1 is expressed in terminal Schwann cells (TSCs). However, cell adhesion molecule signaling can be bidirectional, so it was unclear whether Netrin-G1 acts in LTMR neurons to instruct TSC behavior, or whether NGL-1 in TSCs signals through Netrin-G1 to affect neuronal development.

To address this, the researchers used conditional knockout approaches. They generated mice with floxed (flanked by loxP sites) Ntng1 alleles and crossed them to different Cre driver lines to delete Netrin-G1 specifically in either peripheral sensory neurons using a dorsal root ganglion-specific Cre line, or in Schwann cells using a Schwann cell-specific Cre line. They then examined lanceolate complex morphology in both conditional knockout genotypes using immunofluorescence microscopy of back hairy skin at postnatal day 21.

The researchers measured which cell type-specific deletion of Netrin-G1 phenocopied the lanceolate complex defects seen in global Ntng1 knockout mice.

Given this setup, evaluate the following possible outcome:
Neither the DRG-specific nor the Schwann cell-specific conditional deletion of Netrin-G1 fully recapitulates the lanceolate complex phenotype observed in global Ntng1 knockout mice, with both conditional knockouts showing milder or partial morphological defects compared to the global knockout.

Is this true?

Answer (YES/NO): NO